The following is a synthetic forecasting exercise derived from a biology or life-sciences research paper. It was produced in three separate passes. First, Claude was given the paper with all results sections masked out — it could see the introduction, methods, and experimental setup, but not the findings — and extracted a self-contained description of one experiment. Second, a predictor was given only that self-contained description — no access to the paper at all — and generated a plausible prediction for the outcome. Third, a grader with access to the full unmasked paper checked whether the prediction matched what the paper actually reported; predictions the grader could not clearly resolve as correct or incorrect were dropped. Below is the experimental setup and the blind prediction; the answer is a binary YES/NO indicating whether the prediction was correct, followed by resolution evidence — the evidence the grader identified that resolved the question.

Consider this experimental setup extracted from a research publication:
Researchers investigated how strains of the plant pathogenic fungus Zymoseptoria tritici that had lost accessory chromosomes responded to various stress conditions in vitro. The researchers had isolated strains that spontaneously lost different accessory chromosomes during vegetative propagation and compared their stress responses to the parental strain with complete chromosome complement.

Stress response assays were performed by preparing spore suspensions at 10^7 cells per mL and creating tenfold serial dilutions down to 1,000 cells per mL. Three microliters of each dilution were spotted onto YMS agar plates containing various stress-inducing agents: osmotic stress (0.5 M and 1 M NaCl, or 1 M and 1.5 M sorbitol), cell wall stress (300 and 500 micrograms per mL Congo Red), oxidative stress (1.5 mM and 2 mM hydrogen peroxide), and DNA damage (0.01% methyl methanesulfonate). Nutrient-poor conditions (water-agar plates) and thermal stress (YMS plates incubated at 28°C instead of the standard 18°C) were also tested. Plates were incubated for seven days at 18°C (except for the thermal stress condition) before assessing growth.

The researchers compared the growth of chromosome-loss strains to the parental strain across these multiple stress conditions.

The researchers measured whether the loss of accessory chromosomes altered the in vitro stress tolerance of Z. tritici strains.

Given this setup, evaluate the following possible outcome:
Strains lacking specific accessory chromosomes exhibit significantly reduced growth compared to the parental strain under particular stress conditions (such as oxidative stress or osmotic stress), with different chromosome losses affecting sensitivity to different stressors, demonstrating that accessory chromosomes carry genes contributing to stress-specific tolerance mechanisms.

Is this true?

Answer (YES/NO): NO